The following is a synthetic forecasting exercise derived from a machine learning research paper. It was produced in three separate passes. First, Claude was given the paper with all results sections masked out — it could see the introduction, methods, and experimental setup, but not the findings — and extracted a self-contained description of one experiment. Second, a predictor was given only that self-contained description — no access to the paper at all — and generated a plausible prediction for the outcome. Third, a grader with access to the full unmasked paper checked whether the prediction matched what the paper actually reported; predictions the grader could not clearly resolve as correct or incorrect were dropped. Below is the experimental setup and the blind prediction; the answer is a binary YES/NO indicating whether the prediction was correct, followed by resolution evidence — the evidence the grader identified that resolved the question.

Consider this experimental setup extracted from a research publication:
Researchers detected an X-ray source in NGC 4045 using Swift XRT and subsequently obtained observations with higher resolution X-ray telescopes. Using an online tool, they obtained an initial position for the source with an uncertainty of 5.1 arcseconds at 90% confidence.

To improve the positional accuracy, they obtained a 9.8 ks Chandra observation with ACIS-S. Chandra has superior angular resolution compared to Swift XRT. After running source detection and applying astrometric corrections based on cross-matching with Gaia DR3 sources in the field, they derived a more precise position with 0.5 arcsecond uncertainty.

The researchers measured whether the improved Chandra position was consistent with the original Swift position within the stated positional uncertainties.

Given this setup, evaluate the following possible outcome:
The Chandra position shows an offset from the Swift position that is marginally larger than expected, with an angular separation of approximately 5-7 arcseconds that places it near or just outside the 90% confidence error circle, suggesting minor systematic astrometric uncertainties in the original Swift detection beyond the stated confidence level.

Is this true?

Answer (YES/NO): NO